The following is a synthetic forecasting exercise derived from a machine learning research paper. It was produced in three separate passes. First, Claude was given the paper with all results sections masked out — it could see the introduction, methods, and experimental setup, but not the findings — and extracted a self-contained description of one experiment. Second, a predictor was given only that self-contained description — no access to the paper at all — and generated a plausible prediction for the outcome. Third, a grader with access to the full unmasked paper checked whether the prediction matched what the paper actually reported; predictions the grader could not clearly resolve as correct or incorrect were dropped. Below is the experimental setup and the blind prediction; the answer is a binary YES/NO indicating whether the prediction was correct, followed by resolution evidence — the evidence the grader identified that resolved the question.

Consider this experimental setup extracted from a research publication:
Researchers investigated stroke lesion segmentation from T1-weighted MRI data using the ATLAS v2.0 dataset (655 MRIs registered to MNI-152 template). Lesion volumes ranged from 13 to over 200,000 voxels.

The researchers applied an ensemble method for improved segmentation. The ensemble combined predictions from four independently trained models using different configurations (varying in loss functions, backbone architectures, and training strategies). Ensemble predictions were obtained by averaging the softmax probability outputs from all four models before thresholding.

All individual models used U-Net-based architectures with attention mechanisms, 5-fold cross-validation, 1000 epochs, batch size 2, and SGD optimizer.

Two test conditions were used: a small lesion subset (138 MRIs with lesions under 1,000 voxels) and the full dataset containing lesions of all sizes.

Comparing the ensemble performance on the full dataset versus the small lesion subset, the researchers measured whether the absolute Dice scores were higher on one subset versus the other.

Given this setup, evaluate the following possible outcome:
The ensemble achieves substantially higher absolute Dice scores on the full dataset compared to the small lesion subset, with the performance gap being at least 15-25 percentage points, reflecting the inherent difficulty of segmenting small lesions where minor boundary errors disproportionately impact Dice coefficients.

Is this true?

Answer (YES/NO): YES